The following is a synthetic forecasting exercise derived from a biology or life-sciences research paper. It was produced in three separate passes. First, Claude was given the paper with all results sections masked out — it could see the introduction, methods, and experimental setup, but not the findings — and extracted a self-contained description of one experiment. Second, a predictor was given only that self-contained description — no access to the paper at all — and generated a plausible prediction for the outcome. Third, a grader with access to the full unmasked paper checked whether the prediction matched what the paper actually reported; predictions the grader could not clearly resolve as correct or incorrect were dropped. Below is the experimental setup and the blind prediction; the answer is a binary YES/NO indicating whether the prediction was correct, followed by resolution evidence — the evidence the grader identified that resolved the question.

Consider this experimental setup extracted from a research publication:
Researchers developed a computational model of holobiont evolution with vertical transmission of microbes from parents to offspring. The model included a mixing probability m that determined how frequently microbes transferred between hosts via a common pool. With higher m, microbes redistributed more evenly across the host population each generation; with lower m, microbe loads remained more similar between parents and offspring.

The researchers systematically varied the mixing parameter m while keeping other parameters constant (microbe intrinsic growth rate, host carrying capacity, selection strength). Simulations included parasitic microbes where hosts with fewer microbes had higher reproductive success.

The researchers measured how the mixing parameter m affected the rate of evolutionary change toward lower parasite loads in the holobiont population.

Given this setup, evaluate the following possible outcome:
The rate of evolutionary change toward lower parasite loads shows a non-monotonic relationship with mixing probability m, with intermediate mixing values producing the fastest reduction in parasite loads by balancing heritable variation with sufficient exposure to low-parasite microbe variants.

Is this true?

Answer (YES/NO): NO